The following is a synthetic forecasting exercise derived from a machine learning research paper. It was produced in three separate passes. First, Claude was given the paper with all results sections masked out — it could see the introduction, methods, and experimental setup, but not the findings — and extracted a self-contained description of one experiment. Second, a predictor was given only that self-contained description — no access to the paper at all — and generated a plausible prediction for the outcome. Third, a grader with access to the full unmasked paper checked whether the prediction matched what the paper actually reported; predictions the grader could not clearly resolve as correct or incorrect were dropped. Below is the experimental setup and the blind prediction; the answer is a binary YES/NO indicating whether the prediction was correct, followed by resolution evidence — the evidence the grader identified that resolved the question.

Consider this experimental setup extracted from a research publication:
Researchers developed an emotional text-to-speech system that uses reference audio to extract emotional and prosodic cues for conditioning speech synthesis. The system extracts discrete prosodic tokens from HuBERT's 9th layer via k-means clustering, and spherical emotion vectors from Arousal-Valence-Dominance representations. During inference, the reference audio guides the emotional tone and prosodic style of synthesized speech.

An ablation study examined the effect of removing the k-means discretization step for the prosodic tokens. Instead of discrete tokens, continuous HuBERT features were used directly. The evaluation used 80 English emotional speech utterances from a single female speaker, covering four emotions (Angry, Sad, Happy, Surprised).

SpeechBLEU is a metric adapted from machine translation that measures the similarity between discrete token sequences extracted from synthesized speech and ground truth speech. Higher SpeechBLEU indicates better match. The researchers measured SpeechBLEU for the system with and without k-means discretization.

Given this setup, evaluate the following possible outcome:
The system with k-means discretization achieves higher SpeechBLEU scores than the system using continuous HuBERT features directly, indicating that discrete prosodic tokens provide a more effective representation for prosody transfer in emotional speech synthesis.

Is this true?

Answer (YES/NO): YES